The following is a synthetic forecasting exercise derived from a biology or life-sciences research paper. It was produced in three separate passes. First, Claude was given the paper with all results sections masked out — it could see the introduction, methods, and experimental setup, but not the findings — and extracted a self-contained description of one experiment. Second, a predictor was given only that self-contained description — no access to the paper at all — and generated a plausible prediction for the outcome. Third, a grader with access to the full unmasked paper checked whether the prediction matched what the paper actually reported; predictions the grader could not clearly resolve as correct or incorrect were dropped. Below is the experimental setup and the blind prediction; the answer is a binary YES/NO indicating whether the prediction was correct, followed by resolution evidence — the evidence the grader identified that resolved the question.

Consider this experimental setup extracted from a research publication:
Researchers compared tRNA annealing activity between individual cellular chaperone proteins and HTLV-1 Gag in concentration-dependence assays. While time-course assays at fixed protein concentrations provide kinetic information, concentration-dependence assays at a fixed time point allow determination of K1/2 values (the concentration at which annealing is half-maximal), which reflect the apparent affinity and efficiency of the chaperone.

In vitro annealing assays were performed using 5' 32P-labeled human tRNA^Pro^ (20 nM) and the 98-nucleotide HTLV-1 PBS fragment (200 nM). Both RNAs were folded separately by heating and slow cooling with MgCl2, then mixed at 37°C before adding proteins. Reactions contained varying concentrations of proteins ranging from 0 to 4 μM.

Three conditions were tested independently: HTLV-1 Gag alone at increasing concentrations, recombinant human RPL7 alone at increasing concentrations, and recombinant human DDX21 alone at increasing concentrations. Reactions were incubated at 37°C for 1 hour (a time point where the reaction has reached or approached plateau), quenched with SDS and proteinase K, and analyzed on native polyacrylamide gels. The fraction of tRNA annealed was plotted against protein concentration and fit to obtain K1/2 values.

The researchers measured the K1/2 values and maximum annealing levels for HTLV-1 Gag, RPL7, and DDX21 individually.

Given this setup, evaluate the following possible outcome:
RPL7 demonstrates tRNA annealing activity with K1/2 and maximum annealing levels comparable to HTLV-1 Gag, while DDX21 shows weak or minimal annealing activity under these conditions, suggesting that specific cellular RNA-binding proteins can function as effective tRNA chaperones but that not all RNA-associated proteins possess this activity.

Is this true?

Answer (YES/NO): NO